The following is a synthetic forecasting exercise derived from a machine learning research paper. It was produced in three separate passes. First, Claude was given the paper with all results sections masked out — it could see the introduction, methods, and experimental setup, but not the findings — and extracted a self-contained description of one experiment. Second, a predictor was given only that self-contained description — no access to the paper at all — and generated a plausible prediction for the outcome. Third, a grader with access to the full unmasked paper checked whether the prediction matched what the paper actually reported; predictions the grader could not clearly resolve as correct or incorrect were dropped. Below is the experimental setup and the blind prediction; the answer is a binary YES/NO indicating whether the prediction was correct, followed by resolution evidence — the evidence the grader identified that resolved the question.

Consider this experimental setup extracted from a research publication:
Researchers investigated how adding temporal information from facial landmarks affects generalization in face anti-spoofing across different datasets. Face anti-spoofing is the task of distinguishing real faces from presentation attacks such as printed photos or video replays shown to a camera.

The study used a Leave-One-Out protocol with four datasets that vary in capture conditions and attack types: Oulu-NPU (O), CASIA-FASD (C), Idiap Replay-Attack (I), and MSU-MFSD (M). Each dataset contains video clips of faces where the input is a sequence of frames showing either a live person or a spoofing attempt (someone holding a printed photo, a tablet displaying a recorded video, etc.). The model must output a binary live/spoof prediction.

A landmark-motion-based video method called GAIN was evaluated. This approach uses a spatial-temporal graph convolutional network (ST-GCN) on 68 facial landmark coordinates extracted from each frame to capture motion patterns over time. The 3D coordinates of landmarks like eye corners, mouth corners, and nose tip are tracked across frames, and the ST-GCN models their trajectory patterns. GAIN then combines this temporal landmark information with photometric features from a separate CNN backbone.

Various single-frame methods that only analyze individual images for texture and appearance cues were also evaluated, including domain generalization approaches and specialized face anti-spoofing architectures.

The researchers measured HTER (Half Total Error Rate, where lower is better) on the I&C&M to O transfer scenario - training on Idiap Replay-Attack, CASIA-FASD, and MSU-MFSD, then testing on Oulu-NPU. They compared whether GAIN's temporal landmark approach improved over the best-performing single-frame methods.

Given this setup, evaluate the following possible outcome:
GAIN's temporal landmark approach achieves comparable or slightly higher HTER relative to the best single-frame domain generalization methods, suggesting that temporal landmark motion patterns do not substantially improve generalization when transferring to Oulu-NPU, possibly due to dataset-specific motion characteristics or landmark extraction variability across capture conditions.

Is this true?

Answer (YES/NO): NO